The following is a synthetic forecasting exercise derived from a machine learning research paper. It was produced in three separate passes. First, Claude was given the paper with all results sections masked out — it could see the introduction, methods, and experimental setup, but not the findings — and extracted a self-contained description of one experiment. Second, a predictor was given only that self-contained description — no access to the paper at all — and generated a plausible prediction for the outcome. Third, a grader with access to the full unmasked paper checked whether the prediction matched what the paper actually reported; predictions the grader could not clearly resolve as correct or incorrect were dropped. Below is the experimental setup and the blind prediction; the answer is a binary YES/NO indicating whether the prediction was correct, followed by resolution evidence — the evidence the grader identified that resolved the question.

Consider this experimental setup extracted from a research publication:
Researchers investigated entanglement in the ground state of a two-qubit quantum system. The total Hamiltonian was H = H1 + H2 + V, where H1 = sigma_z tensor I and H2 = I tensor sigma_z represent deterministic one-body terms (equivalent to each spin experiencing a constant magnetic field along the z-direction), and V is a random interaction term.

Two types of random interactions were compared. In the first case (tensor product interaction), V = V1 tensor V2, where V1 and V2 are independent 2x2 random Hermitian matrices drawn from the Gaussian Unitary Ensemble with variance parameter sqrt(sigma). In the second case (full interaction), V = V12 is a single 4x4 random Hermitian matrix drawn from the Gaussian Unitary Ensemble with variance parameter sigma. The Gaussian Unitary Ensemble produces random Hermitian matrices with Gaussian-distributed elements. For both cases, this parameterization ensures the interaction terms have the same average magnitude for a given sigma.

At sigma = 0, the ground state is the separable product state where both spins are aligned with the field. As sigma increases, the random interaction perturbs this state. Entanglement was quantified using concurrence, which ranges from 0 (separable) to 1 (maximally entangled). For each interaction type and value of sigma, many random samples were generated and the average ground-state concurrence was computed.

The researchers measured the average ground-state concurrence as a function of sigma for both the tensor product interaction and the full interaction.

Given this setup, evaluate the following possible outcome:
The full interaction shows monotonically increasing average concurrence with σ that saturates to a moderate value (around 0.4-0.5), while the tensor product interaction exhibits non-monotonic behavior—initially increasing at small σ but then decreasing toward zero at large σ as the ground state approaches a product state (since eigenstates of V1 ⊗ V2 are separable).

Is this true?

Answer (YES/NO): NO